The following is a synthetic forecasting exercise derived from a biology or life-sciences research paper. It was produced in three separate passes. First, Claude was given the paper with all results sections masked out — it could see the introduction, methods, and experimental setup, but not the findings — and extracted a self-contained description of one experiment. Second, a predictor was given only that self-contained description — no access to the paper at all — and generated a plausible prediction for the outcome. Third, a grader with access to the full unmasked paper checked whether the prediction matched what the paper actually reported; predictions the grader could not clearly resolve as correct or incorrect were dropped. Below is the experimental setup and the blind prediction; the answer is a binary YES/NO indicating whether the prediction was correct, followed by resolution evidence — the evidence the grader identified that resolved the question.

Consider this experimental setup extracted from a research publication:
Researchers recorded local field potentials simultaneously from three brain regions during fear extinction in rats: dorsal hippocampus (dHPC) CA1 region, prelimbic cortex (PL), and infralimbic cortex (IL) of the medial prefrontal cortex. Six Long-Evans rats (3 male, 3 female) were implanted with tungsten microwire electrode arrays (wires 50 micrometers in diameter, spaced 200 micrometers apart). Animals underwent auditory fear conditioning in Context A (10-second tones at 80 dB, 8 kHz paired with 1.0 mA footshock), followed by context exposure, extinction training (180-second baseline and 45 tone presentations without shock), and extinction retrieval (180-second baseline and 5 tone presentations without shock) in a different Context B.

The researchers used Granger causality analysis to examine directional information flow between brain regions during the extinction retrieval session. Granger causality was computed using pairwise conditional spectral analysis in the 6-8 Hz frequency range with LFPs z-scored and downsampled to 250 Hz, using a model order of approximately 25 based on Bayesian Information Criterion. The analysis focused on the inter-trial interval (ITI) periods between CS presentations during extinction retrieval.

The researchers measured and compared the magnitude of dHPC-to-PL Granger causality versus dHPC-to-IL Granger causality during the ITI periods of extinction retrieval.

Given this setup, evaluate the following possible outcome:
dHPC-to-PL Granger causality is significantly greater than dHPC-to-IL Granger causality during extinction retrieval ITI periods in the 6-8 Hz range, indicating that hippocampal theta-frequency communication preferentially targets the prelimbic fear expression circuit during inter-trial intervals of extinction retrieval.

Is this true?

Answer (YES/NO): YES